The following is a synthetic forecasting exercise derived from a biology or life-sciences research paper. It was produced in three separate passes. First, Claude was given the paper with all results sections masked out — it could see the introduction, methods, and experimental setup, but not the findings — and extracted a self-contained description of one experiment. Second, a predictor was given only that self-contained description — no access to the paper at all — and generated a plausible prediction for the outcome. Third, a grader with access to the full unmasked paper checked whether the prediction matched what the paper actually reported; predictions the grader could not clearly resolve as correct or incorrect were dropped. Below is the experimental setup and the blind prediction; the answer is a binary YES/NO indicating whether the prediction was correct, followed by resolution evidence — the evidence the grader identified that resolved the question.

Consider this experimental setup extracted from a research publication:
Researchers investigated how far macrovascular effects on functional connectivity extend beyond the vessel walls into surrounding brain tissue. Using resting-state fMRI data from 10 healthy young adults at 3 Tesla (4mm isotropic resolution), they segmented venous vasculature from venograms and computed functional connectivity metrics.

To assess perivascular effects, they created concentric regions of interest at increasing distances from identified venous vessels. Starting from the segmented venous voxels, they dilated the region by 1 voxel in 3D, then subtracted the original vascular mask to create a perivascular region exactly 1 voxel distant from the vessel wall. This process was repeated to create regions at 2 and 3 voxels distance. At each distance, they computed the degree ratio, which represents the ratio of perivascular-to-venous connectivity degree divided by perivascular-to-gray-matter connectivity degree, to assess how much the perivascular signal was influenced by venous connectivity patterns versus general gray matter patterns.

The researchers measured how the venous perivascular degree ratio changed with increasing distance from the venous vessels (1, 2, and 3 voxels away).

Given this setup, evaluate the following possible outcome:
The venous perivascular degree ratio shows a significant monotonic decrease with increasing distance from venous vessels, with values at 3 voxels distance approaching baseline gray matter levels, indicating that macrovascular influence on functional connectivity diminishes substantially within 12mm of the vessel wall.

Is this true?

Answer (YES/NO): NO